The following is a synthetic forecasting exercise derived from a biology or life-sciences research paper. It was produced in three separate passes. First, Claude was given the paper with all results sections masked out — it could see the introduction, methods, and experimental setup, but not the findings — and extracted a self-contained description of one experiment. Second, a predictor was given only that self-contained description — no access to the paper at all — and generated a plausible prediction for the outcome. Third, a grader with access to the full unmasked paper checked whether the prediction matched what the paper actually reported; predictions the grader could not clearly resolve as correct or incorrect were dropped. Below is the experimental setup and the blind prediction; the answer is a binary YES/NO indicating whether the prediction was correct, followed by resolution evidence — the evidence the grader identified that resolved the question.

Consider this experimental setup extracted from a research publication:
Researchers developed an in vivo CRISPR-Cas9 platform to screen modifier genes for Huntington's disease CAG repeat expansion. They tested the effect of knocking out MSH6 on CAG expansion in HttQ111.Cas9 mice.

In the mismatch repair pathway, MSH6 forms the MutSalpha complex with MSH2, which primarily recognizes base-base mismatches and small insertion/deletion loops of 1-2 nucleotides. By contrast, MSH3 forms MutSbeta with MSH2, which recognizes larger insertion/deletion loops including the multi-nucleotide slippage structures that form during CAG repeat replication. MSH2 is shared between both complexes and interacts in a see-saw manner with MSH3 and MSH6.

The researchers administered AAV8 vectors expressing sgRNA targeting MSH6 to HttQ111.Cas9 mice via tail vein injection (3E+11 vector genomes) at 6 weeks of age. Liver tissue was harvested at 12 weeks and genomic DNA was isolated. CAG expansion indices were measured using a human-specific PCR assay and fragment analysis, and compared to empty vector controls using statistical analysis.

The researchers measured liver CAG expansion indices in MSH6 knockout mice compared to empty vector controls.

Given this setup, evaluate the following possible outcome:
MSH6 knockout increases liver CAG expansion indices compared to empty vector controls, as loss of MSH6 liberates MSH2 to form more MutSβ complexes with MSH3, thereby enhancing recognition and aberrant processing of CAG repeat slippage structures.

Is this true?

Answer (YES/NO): YES